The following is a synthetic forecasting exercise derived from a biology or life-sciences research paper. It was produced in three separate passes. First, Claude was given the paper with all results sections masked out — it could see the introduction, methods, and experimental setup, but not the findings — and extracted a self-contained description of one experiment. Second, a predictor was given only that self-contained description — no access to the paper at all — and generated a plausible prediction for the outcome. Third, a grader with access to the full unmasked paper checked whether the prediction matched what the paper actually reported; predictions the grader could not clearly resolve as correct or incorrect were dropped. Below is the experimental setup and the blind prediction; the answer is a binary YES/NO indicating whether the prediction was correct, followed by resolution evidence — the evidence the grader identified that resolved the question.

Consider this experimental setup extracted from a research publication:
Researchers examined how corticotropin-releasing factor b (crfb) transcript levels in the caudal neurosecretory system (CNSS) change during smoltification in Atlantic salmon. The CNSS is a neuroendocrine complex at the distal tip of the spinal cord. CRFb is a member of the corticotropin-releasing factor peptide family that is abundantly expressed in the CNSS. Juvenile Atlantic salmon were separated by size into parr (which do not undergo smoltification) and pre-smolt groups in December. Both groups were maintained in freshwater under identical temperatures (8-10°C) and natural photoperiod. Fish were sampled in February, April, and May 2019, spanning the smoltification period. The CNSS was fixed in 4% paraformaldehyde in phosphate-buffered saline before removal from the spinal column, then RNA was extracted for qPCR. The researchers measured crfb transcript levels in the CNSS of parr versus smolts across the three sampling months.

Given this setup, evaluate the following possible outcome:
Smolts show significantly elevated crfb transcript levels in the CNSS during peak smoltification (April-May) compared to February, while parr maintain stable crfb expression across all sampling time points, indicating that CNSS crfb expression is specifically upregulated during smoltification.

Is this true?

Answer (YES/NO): NO